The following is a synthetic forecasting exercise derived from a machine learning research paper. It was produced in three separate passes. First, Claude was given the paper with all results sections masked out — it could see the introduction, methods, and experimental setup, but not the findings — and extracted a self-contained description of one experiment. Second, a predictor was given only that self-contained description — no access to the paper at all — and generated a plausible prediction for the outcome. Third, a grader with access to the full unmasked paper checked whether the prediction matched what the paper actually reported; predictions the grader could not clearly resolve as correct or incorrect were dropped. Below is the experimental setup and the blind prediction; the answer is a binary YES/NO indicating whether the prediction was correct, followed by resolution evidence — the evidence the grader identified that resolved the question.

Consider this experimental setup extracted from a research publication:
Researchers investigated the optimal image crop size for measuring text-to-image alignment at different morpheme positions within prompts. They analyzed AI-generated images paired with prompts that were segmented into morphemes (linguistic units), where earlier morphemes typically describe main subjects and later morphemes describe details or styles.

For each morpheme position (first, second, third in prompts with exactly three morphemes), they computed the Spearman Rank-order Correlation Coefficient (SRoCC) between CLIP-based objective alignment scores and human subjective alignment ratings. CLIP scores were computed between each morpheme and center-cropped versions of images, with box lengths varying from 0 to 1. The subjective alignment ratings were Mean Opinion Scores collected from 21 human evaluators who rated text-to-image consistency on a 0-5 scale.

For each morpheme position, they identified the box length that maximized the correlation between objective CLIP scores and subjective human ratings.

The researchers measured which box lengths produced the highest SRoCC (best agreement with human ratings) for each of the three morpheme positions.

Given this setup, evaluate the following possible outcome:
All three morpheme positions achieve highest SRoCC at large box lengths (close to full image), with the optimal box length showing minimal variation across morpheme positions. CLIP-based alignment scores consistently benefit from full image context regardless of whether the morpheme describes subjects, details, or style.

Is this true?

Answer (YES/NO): NO